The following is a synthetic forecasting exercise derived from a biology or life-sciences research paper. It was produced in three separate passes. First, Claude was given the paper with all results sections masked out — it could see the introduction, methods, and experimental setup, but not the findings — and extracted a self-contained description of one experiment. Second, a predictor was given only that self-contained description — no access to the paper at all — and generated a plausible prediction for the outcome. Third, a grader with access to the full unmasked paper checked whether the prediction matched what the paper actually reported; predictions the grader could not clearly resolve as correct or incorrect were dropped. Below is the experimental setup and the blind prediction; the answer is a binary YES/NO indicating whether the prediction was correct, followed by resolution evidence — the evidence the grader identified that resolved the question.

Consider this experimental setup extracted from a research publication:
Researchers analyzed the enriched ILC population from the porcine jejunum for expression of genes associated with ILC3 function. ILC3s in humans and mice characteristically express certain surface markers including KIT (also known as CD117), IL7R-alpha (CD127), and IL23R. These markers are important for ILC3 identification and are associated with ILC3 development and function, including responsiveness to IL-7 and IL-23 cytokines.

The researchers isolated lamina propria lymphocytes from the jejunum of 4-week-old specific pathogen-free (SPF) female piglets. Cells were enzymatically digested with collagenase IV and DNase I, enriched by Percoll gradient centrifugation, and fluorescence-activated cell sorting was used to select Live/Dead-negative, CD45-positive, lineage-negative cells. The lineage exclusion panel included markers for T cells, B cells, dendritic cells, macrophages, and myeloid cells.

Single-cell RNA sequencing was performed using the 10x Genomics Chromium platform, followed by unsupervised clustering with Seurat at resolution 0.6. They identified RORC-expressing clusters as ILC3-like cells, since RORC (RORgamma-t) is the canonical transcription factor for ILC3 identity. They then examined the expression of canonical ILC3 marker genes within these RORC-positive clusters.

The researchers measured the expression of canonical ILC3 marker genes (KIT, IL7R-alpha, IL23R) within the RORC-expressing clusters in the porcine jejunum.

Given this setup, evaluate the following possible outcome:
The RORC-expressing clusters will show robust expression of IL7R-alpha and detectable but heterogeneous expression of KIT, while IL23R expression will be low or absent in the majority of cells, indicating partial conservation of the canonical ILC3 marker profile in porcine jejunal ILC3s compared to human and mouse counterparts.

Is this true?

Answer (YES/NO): NO